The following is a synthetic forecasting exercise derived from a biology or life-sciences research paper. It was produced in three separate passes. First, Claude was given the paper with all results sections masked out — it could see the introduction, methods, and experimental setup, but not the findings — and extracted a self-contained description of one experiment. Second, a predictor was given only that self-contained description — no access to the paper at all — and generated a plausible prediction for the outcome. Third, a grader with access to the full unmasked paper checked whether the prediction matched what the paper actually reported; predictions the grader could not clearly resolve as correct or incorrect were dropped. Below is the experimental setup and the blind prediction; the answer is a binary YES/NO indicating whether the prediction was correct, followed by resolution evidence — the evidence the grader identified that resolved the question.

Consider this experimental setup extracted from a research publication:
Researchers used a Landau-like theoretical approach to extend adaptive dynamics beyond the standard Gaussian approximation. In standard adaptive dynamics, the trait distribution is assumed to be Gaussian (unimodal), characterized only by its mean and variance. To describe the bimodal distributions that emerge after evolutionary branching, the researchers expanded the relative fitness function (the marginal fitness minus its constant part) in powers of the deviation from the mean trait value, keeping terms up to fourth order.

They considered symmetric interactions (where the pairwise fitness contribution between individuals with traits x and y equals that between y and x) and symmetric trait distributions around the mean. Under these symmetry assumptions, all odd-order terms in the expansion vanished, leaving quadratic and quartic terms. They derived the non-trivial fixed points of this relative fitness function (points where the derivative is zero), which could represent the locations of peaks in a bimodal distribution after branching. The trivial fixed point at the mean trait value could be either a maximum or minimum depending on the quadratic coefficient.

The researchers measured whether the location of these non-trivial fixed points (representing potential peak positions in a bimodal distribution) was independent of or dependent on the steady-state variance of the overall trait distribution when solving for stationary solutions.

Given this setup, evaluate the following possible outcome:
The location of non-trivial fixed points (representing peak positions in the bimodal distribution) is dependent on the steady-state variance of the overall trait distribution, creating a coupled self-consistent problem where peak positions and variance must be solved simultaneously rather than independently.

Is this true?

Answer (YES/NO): YES